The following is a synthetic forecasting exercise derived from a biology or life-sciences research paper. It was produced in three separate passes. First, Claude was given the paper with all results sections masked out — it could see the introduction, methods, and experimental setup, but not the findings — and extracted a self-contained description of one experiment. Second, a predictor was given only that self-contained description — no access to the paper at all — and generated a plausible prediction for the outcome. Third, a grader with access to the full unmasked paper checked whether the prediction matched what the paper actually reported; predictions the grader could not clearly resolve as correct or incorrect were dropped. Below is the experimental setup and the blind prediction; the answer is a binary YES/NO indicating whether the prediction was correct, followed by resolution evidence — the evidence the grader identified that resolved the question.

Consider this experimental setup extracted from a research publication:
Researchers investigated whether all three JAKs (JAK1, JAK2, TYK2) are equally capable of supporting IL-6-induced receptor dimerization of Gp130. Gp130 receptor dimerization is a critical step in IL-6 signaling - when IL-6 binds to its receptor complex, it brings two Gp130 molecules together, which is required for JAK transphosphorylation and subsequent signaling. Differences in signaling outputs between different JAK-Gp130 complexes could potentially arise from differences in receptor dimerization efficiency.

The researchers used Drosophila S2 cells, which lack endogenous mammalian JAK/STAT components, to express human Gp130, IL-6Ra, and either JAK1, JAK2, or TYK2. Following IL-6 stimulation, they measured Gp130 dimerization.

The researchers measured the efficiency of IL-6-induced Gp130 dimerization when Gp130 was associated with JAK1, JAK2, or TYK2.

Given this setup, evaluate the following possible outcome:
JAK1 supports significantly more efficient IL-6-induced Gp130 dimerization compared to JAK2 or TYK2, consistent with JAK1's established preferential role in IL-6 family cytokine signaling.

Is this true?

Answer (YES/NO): NO